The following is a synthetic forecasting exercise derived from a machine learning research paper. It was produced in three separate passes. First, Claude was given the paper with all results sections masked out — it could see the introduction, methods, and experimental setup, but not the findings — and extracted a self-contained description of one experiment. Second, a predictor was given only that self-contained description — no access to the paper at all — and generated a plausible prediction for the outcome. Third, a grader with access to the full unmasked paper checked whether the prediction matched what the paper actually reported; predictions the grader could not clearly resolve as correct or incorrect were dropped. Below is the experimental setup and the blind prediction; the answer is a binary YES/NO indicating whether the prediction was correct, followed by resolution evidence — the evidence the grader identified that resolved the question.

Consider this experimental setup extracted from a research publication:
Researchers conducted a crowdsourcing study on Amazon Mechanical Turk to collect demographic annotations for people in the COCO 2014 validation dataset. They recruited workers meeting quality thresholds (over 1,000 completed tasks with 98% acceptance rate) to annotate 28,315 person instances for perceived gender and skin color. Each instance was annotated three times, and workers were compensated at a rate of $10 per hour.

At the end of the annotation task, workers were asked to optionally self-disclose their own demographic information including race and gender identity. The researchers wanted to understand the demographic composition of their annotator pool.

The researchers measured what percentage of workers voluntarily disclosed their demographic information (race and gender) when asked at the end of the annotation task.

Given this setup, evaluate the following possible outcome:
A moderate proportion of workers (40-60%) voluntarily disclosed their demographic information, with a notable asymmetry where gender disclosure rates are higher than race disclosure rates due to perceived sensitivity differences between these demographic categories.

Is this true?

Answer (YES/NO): NO